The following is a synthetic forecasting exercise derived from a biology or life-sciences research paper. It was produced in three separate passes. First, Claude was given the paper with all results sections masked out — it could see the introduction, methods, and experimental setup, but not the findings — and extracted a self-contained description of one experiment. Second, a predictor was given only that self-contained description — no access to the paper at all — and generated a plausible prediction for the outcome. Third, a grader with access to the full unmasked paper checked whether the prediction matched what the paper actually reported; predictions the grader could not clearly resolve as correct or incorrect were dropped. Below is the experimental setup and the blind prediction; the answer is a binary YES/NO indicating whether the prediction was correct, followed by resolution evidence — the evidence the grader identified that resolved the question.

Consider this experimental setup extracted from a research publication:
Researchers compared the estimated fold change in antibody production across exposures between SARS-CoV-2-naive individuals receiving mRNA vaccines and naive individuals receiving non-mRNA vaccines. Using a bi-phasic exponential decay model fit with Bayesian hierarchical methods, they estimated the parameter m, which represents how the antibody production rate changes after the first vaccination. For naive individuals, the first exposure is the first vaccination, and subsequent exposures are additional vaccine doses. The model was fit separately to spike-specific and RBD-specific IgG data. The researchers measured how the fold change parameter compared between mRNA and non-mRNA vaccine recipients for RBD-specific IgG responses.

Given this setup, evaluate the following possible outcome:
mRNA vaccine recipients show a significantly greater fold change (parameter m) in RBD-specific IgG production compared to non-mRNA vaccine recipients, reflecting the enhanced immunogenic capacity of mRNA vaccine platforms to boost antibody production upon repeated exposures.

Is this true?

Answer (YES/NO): NO